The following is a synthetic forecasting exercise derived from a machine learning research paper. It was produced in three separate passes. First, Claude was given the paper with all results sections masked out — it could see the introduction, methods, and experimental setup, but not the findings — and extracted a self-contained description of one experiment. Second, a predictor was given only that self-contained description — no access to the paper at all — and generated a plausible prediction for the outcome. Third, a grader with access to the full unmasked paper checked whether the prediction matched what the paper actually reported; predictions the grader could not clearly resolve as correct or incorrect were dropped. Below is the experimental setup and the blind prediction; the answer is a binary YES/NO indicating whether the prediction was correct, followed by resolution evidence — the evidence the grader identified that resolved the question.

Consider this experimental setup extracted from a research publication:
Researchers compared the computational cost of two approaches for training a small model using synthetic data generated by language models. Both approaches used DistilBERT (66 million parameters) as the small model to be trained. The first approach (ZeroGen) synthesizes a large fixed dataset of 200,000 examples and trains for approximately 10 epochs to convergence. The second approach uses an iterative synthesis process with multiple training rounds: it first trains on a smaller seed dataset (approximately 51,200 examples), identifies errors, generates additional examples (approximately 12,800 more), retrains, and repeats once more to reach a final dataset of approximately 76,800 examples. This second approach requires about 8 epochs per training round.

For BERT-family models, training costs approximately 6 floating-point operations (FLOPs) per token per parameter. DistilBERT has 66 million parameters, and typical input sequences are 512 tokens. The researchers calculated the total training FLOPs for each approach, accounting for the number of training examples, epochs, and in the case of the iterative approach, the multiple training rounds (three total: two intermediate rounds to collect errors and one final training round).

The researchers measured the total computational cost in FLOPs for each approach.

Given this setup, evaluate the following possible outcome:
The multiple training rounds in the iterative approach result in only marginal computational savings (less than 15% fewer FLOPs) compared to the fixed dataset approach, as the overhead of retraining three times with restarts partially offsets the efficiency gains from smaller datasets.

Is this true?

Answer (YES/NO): NO